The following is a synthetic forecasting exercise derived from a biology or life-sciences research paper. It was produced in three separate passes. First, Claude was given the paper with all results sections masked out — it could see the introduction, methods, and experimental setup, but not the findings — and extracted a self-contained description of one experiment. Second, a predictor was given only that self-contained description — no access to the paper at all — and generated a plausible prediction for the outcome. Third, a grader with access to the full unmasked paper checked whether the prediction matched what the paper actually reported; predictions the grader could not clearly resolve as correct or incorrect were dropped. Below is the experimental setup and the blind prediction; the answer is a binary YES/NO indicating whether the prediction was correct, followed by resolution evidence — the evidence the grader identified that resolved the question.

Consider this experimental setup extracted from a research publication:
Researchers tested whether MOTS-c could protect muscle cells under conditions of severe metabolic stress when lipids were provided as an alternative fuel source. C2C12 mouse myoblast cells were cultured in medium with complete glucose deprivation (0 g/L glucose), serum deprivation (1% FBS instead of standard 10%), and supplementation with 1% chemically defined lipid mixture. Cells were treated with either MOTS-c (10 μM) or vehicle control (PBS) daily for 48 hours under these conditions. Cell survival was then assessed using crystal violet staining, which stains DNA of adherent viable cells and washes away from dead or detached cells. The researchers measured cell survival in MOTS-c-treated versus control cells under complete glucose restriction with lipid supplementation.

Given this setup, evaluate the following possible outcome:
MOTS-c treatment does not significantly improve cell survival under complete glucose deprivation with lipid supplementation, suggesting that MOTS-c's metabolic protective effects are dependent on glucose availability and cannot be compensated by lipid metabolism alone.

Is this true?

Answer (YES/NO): NO